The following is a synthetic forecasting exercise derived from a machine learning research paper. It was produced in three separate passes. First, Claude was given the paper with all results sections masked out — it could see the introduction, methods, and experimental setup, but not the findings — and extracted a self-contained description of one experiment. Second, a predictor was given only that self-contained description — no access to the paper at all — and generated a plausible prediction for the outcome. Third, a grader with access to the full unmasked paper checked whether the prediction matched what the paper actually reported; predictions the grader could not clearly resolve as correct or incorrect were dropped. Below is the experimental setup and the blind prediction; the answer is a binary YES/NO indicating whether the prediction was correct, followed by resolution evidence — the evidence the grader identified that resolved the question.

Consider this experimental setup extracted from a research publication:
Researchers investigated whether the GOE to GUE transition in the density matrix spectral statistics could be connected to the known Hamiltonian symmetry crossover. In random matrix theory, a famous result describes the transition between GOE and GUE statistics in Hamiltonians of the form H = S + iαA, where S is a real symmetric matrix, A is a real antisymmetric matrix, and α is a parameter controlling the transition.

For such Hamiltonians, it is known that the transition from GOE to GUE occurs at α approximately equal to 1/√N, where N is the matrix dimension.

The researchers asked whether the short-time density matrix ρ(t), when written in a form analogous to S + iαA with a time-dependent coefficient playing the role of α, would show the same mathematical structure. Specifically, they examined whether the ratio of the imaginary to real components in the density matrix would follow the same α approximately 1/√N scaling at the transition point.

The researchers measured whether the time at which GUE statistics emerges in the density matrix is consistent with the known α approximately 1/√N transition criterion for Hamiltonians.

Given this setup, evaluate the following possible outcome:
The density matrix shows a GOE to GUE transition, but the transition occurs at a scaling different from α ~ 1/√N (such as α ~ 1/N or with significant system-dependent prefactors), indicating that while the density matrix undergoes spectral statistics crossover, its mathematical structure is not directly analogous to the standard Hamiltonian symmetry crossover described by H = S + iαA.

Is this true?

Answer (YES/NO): NO